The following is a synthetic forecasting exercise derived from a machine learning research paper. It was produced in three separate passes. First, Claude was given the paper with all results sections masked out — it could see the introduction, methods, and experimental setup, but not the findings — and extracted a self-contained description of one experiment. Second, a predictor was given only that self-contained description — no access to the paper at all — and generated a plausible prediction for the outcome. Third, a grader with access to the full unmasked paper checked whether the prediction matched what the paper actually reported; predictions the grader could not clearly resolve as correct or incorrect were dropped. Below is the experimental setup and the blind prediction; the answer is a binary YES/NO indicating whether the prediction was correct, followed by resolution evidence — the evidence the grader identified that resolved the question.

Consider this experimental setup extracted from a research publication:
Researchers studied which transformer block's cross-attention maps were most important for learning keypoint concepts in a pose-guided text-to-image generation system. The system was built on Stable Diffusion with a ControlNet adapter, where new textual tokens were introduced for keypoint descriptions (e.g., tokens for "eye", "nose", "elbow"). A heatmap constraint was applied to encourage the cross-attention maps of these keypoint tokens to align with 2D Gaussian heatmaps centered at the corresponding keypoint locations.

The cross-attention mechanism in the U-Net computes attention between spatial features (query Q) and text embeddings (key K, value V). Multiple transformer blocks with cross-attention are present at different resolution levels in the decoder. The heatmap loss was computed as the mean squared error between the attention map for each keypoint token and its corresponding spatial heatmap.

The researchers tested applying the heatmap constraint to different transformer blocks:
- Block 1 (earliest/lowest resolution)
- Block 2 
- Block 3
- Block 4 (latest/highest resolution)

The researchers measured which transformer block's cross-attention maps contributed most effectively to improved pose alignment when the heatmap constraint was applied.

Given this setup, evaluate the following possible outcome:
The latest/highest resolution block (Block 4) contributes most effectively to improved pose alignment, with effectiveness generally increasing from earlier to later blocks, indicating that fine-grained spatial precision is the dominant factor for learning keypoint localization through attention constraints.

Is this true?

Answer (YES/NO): NO